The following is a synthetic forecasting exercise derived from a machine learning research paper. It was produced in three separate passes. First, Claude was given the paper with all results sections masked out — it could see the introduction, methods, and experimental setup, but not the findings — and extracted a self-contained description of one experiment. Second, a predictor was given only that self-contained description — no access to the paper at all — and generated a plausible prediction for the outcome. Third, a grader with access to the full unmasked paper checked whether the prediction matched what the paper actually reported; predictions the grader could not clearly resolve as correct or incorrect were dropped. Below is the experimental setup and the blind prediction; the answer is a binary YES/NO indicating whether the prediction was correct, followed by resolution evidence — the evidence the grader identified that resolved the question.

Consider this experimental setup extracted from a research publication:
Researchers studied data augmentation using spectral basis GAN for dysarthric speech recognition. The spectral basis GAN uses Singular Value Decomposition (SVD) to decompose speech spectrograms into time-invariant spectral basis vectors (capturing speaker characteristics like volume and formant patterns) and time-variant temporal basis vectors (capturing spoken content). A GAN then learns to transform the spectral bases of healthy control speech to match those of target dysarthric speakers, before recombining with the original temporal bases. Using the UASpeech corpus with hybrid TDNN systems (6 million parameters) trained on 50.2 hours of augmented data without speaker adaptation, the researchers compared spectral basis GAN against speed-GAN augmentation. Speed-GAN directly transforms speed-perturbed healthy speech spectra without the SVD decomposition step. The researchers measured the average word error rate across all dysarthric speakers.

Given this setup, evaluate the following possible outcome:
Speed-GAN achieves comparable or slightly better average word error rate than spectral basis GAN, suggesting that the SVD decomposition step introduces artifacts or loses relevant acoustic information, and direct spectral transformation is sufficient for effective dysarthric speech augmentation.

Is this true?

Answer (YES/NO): YES